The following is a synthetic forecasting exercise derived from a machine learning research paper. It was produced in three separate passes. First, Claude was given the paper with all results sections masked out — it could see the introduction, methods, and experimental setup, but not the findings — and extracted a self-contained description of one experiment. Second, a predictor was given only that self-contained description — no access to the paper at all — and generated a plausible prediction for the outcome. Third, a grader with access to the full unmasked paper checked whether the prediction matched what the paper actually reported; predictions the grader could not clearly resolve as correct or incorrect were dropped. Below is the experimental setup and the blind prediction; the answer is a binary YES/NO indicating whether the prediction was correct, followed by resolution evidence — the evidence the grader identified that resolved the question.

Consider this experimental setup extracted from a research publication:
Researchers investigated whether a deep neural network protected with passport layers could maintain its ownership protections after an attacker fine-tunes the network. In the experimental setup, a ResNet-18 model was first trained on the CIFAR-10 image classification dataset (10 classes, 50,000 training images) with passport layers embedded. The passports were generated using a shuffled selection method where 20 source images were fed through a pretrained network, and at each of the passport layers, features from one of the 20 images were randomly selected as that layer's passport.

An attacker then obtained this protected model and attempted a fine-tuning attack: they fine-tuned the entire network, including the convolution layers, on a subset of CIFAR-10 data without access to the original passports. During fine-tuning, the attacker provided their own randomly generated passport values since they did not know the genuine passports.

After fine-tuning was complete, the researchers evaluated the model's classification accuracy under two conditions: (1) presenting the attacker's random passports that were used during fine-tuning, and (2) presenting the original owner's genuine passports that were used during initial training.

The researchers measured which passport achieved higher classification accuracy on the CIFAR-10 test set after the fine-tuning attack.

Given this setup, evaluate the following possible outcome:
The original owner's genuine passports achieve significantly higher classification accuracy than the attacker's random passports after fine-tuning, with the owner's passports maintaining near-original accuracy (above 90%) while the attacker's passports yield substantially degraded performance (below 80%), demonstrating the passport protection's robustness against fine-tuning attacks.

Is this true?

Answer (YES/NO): YES